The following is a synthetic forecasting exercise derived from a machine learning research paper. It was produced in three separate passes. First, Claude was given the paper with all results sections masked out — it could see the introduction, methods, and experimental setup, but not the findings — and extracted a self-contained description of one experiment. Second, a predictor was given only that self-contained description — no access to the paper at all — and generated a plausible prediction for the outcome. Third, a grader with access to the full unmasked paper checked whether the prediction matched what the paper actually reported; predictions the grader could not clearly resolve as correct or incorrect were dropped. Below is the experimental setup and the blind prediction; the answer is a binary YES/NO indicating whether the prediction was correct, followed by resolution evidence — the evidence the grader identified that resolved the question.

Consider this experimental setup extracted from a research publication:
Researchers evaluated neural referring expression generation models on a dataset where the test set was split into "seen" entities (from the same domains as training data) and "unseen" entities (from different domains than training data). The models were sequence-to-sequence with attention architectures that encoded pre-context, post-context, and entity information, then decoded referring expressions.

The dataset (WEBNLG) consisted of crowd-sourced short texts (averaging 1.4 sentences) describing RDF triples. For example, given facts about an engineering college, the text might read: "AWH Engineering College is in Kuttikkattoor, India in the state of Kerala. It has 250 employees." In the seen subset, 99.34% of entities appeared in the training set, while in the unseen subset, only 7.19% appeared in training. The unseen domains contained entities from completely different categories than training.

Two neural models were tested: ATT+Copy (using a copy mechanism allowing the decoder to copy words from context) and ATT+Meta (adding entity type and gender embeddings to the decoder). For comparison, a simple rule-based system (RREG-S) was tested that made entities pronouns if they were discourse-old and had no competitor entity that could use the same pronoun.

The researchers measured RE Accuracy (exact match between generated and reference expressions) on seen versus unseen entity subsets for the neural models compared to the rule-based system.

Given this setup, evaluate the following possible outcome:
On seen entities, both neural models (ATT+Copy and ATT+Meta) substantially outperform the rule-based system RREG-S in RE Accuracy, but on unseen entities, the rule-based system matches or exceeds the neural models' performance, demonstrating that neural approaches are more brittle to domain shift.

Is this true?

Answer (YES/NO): YES